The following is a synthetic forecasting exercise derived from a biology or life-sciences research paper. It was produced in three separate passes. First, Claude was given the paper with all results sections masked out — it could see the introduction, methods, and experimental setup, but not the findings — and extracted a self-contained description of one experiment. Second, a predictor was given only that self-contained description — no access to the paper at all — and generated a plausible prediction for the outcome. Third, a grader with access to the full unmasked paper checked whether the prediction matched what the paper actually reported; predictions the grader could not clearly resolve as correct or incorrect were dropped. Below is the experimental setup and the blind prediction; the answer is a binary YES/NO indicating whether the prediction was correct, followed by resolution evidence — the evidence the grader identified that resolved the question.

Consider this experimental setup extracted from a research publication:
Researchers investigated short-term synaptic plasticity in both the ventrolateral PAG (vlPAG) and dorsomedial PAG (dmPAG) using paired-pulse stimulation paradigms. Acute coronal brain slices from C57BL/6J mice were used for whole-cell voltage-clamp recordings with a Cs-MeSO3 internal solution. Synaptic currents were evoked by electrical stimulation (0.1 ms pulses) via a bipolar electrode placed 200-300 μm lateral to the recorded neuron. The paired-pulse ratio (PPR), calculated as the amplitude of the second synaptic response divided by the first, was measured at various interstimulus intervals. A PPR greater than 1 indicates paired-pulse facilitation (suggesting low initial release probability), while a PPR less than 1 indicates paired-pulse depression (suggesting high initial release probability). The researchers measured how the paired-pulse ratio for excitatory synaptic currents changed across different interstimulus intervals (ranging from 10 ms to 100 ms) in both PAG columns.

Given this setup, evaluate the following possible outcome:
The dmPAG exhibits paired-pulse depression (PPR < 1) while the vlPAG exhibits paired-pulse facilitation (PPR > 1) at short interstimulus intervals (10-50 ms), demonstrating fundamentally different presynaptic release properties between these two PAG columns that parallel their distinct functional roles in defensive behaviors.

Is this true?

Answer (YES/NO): NO